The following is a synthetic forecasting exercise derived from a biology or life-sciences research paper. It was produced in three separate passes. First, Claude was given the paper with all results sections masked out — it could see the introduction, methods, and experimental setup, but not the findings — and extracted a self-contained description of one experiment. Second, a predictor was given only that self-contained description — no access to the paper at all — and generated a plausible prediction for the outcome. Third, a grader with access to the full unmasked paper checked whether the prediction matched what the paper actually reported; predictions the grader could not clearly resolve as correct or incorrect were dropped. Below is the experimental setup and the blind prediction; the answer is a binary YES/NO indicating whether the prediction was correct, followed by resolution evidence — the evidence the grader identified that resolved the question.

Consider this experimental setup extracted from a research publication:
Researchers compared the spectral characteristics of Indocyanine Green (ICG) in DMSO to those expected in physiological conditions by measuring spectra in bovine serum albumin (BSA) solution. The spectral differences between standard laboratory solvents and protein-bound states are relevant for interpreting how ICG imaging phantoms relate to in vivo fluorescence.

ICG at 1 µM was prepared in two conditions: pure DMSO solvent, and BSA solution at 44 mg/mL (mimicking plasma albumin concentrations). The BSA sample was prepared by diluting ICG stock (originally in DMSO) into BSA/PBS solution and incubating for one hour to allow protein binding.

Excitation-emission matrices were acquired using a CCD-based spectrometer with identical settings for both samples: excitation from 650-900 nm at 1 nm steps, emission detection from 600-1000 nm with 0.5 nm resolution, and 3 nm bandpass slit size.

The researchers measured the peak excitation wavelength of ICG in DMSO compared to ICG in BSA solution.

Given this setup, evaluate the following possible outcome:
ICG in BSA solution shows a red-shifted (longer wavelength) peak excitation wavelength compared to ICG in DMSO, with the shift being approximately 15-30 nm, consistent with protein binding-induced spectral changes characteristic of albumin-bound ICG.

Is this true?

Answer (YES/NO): NO